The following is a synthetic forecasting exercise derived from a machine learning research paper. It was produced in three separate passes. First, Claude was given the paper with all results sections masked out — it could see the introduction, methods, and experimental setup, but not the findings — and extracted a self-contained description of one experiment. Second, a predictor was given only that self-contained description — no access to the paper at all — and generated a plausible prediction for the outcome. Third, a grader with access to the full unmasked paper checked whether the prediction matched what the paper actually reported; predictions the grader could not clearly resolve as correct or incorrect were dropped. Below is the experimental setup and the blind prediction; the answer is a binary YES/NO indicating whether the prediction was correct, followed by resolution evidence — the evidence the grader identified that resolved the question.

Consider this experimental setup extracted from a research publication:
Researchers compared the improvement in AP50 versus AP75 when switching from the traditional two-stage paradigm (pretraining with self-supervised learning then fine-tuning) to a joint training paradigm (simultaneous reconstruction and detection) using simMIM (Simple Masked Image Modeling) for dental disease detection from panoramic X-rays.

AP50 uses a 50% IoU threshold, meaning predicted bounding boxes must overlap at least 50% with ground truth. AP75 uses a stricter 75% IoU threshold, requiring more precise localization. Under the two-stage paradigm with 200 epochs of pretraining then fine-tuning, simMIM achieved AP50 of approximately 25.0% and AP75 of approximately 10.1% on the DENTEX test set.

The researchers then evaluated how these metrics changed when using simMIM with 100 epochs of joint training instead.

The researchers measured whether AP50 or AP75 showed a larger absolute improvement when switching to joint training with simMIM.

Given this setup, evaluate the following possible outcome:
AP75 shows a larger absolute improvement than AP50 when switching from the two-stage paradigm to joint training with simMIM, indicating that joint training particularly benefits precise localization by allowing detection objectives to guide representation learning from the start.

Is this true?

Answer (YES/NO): NO